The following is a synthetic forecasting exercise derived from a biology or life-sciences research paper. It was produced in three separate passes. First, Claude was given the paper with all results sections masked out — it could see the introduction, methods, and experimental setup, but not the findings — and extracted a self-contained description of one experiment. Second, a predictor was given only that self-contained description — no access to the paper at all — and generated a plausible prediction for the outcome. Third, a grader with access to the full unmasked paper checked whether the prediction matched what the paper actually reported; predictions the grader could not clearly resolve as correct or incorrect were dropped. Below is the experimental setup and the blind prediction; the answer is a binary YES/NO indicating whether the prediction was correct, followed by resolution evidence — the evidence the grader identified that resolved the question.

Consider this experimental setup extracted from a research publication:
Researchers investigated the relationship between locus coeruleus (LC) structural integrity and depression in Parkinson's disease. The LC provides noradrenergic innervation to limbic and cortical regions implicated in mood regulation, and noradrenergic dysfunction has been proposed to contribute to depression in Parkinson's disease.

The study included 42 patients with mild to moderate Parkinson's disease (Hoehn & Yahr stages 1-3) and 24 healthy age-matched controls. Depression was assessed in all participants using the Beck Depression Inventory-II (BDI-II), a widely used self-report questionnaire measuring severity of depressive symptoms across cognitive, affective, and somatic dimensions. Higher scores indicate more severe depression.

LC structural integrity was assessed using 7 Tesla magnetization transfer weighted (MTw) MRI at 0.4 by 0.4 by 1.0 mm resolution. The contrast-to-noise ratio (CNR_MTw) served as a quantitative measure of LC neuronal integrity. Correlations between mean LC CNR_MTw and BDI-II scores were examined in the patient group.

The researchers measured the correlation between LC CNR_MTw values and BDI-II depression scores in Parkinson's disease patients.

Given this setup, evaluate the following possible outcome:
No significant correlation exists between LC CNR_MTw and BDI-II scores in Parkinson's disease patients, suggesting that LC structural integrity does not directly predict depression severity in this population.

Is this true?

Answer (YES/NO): YES